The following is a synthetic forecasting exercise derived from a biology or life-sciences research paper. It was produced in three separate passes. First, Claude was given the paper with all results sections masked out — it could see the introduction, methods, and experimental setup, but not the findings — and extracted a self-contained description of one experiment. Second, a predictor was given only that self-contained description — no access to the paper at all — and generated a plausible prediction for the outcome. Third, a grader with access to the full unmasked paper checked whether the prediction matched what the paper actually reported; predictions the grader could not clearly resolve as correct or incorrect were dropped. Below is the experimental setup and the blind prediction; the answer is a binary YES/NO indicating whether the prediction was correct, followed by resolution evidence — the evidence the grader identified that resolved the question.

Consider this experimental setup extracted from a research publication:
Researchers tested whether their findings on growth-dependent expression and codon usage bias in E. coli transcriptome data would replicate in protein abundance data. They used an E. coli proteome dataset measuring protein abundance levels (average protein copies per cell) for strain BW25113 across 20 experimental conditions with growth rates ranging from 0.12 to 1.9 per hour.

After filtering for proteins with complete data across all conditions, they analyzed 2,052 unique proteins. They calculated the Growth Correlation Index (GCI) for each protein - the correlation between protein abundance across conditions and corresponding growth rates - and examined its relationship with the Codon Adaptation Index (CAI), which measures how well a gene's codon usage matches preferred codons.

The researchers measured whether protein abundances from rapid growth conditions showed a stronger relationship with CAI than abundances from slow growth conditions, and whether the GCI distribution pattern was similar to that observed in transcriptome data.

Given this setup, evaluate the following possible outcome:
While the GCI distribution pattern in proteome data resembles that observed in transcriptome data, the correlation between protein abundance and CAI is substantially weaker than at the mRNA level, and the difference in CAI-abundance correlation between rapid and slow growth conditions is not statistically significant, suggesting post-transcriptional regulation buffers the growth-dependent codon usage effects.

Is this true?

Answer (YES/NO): NO